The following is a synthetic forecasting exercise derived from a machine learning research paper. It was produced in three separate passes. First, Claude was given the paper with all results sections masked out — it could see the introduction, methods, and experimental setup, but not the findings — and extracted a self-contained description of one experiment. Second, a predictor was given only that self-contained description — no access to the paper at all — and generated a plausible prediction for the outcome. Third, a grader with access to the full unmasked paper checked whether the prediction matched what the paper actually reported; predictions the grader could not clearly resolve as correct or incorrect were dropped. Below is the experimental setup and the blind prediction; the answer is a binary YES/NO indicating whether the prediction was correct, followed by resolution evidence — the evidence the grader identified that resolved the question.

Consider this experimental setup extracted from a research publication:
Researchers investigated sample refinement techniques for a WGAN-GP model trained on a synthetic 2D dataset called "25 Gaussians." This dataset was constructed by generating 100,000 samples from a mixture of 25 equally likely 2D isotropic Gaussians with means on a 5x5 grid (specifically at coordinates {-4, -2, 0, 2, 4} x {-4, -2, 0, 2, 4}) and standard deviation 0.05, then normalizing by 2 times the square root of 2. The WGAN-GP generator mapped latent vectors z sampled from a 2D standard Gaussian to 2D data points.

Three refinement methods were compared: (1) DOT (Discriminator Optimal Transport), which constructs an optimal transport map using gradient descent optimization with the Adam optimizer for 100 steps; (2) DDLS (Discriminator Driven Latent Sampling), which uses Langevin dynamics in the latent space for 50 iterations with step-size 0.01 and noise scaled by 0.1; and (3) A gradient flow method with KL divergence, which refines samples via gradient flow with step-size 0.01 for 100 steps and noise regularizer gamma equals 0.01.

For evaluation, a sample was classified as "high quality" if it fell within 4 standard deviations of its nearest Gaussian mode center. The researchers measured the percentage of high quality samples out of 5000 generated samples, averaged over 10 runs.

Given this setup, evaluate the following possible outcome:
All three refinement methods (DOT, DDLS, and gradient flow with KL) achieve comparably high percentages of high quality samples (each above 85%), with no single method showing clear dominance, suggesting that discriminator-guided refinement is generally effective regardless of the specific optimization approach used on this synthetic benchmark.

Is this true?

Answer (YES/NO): NO